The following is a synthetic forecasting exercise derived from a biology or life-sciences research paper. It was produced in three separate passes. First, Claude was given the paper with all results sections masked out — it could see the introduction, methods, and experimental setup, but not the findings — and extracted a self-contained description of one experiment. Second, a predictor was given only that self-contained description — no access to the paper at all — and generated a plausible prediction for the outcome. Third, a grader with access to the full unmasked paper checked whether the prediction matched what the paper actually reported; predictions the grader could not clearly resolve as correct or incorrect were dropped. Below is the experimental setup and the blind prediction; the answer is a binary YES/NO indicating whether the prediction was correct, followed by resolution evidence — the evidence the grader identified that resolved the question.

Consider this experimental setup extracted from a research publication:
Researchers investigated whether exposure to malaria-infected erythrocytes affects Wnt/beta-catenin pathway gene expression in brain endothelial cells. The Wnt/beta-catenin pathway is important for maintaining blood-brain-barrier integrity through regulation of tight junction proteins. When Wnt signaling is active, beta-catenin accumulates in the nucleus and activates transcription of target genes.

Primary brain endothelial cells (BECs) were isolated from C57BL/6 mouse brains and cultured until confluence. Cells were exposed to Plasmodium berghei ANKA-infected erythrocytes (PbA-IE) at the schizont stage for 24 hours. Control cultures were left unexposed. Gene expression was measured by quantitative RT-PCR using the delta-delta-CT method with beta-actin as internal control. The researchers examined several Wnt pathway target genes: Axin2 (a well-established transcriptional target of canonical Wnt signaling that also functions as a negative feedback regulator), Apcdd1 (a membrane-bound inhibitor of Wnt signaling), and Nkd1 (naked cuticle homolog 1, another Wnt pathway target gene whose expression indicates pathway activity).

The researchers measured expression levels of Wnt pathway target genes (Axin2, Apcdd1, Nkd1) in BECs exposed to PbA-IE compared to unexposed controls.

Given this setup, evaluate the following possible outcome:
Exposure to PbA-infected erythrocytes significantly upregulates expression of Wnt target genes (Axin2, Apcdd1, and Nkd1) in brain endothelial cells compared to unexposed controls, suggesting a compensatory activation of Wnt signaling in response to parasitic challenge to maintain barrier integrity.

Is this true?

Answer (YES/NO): NO